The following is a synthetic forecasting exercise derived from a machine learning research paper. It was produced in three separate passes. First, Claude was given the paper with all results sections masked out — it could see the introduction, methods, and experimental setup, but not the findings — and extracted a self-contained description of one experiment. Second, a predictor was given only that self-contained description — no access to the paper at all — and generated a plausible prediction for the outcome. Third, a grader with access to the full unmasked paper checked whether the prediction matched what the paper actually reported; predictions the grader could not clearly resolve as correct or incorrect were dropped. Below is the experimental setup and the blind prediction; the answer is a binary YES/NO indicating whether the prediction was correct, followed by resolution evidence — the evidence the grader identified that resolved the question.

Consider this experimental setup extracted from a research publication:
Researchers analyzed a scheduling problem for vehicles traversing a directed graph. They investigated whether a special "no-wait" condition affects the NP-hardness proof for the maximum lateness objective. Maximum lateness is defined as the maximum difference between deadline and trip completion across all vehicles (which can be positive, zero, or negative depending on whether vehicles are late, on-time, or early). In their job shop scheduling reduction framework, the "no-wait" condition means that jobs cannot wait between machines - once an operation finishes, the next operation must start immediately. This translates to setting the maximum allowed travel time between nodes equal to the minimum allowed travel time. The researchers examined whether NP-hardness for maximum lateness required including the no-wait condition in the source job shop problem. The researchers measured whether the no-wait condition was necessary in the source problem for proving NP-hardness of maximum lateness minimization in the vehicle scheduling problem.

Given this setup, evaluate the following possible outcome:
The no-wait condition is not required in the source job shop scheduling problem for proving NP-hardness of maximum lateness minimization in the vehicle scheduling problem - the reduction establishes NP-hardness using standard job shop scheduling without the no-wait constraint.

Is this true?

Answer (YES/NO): NO